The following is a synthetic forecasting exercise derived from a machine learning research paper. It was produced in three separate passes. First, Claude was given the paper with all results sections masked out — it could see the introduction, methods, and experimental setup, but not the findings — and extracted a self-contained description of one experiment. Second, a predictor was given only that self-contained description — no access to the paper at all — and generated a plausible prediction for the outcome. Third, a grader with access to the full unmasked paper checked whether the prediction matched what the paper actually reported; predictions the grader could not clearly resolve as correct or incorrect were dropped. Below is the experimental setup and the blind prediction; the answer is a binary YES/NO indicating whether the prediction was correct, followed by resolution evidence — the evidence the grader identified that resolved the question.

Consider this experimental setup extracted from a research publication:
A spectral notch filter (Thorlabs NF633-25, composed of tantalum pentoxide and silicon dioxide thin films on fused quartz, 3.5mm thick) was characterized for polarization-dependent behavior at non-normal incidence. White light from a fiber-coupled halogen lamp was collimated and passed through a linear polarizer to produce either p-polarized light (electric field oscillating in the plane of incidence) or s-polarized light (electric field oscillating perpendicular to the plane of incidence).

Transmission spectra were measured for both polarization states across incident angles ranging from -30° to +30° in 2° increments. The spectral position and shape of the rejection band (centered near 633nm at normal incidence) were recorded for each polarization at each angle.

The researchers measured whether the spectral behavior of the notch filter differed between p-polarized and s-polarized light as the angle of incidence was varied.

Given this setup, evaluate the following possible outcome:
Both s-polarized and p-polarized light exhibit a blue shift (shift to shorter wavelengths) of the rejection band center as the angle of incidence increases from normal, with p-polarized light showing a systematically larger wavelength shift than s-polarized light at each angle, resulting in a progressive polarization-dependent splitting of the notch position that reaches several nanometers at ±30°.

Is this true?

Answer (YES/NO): NO